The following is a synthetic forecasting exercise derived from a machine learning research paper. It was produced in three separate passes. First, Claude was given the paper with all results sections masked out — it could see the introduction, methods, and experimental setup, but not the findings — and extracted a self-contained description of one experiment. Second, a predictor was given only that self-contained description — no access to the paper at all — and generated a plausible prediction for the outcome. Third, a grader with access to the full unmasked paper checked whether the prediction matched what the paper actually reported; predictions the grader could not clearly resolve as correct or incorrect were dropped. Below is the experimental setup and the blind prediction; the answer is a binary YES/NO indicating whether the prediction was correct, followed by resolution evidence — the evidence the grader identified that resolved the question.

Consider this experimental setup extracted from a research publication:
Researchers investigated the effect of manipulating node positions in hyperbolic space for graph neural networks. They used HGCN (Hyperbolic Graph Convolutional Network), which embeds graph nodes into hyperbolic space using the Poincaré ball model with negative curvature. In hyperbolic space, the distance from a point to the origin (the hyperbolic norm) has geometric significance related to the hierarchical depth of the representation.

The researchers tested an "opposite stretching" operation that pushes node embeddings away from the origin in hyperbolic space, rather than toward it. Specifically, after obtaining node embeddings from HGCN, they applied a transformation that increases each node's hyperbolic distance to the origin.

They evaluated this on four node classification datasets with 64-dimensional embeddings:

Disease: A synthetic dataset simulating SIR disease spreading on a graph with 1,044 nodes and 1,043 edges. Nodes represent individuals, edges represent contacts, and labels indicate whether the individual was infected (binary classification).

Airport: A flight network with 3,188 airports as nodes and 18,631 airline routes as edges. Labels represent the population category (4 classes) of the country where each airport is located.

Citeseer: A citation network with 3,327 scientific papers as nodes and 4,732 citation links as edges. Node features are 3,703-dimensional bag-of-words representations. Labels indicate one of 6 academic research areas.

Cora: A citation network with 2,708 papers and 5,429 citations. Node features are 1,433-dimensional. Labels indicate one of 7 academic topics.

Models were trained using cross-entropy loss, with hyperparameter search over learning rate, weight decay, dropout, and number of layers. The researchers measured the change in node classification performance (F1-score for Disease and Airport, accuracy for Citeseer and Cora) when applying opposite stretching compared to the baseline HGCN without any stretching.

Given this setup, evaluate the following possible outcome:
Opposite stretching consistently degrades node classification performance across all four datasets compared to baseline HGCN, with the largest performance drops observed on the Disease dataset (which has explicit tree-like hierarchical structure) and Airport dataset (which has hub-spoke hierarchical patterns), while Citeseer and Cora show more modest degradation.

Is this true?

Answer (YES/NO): NO